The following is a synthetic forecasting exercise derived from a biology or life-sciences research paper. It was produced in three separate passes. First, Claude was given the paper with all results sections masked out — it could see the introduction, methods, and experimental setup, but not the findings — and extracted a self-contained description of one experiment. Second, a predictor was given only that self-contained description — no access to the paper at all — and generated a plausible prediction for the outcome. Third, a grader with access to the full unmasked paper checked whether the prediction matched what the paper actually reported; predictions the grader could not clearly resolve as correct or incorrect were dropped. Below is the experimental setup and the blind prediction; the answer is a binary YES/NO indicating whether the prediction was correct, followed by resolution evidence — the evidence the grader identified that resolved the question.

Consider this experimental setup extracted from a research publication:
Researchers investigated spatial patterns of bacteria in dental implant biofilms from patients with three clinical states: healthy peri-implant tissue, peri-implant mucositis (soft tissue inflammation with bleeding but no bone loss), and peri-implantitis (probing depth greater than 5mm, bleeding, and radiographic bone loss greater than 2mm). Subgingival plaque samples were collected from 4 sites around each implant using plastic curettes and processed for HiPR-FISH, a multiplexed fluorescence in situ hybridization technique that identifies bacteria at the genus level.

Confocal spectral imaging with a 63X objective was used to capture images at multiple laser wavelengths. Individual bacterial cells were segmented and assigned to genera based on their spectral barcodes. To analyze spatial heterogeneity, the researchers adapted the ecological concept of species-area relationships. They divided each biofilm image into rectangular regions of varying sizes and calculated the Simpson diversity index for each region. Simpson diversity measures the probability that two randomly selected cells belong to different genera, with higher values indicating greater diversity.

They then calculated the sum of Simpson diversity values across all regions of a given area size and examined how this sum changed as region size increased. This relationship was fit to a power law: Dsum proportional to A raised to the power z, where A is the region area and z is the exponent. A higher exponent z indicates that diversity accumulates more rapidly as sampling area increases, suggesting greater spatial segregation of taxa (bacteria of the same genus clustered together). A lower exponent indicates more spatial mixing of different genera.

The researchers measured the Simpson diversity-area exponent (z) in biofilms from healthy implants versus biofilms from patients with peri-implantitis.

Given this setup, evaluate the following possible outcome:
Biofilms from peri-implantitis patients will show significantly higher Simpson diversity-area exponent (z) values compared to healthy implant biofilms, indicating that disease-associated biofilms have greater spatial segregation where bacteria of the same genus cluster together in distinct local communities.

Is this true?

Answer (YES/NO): YES